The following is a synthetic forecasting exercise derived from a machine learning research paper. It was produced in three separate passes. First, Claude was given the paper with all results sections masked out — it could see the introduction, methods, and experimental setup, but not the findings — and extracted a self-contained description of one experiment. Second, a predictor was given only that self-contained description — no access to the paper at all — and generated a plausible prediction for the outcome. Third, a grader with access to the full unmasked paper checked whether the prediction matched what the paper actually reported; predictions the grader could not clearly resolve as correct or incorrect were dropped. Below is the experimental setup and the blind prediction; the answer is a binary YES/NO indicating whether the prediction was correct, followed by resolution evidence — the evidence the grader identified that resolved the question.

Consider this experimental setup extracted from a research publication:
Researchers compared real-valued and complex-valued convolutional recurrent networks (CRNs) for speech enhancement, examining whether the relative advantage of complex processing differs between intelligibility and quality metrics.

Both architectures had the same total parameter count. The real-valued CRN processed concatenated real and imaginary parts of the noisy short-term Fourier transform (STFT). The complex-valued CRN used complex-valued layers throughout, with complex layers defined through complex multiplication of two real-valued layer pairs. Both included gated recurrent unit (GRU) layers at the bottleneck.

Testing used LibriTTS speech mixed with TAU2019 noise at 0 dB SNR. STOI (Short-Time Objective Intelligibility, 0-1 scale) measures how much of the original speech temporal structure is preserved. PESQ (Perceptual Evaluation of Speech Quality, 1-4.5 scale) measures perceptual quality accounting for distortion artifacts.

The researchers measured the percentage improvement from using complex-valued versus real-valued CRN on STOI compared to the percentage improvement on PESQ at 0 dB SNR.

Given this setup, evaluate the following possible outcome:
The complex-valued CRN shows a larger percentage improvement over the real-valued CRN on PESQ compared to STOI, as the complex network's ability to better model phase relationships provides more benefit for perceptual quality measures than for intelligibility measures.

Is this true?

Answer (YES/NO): YES